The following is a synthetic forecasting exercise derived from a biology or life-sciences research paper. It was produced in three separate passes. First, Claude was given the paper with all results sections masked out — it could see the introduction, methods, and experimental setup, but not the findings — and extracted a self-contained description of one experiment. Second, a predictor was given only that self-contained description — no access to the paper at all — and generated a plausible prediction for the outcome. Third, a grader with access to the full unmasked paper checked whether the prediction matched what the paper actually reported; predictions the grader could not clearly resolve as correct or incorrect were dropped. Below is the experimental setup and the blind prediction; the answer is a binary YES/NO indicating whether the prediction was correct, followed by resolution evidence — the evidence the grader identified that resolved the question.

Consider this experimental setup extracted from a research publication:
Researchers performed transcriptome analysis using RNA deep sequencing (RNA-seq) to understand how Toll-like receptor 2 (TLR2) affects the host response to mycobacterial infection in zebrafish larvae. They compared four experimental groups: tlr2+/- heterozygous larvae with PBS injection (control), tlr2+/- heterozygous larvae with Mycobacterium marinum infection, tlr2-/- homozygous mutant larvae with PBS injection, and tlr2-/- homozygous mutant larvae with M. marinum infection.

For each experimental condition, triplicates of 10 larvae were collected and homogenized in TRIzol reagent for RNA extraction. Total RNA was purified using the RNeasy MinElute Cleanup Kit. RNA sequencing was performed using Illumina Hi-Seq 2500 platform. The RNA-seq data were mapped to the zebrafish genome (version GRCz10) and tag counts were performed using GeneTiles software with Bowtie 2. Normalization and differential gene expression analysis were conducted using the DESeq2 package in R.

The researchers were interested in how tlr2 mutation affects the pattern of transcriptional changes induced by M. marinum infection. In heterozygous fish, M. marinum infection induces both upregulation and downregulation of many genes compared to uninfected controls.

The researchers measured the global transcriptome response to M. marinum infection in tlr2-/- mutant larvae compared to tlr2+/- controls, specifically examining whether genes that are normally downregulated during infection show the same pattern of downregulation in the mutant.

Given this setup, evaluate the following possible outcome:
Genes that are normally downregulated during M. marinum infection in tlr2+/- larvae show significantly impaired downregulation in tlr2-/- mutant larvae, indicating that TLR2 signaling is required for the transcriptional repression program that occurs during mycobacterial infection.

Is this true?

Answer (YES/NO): YES